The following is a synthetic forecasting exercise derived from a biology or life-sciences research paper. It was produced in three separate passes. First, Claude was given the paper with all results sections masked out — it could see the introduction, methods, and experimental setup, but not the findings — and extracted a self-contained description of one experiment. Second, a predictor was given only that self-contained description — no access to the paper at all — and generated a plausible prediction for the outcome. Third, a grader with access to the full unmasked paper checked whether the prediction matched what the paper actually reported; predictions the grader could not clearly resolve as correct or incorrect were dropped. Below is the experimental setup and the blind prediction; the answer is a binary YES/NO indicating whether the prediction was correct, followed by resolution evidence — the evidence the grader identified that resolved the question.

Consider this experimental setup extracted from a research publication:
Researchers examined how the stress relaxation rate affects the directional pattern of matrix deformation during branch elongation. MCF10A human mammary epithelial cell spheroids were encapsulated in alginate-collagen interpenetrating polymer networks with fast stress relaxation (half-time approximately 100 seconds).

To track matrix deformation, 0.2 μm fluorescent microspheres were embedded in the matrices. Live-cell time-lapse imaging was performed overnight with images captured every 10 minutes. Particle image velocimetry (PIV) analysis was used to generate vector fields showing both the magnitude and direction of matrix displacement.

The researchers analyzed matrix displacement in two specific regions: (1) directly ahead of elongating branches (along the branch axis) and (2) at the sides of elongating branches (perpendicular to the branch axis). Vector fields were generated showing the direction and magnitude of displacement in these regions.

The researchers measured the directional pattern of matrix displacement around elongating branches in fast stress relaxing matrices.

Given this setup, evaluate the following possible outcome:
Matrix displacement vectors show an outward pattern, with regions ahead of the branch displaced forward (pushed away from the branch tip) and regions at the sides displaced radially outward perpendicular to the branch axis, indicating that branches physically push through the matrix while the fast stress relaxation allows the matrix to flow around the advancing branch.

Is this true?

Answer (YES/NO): NO